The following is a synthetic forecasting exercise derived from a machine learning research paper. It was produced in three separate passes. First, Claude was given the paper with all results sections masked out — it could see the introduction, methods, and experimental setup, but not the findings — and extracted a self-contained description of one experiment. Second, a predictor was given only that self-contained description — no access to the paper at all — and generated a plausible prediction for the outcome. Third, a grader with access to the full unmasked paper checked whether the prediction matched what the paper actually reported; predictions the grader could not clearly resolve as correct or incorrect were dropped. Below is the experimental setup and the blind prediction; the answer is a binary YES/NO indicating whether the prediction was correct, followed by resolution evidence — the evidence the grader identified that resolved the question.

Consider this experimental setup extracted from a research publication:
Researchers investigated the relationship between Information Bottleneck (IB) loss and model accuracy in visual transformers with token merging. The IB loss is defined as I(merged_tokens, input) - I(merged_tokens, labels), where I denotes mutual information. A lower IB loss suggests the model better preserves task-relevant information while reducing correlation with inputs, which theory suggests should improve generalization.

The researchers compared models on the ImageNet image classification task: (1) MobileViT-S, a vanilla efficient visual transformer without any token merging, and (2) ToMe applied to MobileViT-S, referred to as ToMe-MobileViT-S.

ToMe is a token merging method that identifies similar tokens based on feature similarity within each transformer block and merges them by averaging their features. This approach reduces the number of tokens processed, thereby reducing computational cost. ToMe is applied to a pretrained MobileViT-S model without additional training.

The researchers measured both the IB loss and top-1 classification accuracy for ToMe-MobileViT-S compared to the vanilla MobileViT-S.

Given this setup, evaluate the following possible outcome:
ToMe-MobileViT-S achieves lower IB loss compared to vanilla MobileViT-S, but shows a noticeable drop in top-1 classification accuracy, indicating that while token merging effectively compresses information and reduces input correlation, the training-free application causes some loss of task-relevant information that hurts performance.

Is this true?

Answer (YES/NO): YES